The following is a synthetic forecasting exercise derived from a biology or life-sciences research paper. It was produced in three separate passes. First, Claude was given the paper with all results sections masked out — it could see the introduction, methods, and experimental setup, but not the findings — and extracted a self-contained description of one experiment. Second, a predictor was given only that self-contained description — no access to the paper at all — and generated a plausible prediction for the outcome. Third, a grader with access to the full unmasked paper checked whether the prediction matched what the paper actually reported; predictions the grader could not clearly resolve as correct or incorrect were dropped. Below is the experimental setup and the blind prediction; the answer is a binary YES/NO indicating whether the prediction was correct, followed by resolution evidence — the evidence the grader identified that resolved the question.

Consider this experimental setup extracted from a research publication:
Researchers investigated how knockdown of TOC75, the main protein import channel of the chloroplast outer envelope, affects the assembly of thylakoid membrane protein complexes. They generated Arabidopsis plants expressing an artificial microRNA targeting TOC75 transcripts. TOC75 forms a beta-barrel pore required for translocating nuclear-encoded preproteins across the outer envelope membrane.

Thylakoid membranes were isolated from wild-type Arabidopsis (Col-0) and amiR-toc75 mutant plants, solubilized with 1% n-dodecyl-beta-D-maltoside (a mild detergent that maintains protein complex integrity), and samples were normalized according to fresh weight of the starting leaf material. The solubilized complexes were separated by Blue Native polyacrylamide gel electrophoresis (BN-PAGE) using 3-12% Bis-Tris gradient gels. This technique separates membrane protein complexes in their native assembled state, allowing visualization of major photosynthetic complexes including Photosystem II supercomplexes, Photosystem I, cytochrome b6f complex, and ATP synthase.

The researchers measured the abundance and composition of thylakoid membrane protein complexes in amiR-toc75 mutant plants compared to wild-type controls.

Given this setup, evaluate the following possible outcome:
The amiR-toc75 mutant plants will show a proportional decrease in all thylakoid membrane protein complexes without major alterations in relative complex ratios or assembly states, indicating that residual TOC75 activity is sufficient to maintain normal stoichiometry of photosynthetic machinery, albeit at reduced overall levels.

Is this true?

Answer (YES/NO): NO